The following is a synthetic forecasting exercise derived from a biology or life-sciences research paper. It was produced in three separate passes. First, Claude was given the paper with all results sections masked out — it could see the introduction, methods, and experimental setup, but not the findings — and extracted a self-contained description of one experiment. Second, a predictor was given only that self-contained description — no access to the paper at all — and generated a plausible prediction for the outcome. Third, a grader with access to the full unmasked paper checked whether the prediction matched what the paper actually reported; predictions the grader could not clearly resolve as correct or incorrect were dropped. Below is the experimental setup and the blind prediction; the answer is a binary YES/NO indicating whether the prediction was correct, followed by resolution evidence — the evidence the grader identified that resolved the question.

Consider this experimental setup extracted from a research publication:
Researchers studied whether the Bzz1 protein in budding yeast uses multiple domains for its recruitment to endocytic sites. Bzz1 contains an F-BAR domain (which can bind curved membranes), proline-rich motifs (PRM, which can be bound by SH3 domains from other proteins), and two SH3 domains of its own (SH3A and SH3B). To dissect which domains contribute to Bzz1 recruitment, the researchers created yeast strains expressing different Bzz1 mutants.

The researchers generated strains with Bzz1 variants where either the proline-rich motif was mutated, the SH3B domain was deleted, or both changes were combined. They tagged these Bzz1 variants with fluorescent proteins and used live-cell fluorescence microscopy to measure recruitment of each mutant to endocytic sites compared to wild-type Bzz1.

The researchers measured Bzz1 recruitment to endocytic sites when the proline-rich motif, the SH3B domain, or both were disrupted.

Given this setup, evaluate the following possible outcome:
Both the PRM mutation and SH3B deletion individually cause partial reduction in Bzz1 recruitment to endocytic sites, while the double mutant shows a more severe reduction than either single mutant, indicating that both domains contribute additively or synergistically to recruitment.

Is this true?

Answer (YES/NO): NO